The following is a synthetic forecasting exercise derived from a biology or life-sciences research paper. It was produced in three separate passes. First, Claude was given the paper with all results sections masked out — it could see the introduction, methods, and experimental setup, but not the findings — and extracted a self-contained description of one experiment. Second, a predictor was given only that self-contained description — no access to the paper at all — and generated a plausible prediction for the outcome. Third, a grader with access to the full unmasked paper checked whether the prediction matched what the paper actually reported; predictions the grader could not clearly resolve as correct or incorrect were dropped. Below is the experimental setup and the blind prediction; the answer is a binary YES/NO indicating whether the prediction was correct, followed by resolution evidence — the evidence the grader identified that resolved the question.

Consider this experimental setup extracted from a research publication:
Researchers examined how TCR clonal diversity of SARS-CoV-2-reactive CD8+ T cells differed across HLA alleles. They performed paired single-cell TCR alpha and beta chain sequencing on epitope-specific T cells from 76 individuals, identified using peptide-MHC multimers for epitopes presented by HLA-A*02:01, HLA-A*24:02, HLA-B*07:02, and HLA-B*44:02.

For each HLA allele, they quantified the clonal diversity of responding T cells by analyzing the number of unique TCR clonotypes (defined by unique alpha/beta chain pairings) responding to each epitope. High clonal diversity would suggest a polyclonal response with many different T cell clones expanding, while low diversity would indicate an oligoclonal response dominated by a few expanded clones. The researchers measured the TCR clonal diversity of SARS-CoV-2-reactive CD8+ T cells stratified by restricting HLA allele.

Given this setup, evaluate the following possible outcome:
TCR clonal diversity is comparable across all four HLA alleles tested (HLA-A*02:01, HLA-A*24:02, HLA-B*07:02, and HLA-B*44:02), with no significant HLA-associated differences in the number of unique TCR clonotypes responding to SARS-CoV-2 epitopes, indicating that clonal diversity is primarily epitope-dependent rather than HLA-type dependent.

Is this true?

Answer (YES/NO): NO